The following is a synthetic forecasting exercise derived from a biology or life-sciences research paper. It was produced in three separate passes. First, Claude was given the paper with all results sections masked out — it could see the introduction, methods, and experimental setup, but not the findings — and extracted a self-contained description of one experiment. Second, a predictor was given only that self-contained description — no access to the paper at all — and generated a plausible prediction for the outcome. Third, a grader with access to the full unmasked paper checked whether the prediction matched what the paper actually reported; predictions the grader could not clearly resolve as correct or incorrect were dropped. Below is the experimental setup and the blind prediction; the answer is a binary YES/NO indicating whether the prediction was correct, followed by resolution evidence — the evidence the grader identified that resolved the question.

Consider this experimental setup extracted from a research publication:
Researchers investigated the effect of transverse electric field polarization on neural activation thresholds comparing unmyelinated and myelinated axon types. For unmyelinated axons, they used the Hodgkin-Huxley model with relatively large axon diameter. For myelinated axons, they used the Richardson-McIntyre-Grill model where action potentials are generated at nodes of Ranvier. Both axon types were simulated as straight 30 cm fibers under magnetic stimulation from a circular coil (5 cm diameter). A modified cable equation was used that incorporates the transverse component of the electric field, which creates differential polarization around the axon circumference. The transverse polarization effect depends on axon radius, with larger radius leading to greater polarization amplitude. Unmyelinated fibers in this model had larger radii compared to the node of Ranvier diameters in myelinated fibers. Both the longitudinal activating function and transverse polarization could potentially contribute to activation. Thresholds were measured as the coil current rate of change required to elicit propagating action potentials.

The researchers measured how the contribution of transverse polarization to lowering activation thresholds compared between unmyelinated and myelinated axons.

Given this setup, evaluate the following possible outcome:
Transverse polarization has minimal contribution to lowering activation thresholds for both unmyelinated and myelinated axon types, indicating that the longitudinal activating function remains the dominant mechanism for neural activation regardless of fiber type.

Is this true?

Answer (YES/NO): NO